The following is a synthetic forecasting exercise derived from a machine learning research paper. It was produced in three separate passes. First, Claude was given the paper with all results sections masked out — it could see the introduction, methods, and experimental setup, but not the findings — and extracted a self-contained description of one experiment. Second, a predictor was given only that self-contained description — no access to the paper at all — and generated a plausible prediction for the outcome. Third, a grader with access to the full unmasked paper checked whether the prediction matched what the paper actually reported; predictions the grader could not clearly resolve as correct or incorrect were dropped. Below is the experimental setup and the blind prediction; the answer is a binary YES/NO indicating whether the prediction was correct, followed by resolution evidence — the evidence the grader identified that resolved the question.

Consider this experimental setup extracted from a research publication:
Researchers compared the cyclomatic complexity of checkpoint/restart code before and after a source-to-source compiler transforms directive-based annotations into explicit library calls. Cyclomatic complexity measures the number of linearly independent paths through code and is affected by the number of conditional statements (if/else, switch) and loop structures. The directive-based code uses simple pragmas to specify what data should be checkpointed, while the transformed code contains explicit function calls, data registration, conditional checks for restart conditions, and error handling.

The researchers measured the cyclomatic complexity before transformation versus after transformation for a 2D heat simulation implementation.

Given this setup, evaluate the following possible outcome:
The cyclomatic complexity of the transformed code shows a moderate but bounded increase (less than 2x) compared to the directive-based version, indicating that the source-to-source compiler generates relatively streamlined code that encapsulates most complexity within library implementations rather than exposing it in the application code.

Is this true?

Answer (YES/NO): YES